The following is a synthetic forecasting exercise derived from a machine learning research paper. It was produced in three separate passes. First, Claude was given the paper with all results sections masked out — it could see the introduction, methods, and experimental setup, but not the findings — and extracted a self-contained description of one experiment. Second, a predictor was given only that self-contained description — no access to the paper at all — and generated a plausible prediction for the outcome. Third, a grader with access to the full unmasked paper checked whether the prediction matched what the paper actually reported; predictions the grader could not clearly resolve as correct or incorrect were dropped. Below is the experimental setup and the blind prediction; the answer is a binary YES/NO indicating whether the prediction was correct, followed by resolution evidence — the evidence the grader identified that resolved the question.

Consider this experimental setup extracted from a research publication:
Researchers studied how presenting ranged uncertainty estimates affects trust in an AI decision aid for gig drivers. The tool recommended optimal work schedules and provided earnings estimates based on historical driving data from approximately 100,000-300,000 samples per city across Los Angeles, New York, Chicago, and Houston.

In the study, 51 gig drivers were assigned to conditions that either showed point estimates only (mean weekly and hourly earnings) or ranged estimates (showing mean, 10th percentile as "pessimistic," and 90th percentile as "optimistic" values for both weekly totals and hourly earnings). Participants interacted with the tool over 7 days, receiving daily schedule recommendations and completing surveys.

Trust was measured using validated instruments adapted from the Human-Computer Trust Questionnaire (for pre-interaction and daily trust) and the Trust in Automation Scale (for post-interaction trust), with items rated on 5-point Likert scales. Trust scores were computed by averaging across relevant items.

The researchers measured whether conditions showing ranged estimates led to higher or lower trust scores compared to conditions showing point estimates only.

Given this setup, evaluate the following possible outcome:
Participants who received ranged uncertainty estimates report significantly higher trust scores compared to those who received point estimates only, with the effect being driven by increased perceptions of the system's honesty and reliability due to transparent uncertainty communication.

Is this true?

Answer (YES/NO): NO